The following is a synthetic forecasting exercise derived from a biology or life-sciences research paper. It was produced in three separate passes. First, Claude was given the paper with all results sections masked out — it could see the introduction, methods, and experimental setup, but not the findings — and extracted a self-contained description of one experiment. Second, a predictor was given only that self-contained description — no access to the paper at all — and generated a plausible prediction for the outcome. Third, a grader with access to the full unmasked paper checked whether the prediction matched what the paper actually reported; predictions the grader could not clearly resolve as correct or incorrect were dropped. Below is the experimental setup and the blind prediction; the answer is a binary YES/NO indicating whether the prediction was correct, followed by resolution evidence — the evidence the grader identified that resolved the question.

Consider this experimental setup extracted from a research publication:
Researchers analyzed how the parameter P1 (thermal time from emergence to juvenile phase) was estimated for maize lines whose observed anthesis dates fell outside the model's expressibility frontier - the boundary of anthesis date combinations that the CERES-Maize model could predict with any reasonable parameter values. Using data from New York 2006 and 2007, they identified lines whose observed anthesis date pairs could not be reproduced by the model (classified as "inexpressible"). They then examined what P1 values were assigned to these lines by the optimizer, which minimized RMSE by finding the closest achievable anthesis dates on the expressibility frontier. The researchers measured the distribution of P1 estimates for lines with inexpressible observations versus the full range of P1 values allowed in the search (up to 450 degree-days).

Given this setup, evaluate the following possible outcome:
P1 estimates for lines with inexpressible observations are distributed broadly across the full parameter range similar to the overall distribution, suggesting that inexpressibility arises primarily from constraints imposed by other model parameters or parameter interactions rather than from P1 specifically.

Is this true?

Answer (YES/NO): NO